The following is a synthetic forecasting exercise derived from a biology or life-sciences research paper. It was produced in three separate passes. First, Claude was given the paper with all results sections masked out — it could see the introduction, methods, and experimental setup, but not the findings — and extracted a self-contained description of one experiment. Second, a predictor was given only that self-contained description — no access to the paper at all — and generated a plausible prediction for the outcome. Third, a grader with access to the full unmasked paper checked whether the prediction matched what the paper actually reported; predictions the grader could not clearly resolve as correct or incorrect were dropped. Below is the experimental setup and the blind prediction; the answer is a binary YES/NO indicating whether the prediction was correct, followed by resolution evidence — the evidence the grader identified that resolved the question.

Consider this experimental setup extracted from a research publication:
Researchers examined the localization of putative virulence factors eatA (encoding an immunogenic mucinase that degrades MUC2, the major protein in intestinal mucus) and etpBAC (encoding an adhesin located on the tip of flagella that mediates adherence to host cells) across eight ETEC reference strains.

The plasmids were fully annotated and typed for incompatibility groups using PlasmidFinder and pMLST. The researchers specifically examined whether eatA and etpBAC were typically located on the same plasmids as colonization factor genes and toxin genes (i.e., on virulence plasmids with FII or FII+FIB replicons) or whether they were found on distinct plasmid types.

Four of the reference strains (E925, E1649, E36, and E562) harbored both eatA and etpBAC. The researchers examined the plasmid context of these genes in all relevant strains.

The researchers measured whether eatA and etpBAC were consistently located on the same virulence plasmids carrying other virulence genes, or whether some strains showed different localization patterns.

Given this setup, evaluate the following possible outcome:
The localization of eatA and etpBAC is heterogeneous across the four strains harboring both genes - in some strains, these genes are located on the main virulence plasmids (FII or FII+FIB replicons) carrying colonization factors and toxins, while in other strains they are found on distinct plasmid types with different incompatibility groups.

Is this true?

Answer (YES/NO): YES